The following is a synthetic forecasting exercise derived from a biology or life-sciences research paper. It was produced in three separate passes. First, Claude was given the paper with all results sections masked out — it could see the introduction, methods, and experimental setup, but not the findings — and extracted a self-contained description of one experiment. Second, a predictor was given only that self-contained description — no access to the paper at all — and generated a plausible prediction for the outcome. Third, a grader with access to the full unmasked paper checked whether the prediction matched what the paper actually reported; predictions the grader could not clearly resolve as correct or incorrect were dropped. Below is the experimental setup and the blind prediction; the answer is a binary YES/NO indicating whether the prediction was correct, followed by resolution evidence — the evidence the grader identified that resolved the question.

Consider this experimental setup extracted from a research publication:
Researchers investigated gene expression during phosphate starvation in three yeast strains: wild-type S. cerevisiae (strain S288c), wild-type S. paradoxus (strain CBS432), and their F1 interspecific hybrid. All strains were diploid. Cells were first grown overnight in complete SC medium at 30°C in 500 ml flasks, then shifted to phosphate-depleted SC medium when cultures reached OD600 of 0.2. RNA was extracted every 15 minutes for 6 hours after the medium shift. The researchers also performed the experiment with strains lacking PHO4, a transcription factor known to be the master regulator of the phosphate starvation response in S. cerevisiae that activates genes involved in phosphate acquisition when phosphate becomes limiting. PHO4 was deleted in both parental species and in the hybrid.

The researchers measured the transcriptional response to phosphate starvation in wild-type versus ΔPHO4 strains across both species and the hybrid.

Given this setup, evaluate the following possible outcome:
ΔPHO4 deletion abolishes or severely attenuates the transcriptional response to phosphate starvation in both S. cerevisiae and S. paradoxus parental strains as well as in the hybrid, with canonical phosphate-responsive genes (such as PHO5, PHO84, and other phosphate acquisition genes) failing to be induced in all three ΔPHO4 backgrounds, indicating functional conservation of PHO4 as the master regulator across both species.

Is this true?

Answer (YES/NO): NO